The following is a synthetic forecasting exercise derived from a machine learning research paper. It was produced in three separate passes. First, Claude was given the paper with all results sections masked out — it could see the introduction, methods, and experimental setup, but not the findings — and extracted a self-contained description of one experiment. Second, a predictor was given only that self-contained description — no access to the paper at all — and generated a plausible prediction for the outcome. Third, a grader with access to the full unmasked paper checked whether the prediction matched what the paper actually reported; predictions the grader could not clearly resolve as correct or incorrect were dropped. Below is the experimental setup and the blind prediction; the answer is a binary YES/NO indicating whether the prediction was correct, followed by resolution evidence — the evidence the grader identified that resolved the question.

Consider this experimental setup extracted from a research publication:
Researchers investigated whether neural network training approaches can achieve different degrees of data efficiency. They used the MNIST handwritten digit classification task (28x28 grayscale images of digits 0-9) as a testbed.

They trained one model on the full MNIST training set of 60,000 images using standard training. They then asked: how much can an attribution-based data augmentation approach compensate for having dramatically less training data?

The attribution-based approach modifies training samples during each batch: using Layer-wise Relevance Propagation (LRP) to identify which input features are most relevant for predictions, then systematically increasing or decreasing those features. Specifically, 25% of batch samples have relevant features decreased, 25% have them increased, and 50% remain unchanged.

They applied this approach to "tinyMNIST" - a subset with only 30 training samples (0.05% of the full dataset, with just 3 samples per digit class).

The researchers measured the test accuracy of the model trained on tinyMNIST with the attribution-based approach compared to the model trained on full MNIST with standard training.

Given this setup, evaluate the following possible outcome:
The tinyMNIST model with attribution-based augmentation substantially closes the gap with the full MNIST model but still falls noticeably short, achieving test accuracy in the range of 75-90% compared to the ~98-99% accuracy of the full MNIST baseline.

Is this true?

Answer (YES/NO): NO